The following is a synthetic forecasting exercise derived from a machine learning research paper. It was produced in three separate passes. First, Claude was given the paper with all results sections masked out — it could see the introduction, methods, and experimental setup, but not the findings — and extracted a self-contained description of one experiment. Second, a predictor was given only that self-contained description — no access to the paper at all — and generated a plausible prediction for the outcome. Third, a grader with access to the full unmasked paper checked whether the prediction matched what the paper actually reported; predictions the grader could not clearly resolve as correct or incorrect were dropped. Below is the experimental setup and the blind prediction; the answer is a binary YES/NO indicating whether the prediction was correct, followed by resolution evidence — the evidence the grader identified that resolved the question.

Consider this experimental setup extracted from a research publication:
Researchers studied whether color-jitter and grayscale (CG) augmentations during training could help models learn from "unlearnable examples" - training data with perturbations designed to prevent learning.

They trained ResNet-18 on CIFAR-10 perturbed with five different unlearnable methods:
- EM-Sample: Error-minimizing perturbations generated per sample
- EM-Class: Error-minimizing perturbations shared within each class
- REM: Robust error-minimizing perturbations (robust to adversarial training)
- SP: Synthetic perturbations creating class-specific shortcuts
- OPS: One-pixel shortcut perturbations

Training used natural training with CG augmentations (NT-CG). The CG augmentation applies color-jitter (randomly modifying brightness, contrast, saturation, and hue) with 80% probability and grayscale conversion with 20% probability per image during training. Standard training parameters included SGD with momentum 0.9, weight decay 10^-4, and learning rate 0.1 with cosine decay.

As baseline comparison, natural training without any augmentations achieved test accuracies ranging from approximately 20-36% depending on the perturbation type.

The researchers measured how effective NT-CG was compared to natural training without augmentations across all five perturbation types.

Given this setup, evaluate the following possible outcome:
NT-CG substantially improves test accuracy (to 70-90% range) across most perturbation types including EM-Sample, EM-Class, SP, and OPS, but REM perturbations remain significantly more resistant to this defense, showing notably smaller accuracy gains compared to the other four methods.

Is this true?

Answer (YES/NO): NO